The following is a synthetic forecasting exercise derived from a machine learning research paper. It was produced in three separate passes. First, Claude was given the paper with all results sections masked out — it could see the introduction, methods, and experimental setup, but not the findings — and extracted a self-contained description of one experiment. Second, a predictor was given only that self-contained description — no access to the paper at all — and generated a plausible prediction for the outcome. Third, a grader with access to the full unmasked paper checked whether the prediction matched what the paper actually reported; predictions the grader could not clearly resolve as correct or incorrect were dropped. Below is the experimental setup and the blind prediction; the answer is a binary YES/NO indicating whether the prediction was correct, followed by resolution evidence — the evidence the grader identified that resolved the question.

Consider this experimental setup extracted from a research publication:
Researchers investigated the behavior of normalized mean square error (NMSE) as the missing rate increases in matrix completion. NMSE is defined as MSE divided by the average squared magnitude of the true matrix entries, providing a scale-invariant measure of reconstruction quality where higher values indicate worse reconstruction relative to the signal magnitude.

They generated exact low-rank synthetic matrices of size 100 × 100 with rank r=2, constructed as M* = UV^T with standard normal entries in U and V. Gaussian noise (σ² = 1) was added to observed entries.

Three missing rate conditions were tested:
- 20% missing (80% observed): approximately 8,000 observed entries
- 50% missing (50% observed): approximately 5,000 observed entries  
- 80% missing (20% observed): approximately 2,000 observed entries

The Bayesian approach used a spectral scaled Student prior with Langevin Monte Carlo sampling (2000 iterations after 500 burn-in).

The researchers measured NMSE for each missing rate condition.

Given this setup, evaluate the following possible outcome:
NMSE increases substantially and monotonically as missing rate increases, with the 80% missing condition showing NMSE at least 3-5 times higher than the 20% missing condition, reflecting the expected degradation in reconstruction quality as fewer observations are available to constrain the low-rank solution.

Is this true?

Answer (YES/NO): YES